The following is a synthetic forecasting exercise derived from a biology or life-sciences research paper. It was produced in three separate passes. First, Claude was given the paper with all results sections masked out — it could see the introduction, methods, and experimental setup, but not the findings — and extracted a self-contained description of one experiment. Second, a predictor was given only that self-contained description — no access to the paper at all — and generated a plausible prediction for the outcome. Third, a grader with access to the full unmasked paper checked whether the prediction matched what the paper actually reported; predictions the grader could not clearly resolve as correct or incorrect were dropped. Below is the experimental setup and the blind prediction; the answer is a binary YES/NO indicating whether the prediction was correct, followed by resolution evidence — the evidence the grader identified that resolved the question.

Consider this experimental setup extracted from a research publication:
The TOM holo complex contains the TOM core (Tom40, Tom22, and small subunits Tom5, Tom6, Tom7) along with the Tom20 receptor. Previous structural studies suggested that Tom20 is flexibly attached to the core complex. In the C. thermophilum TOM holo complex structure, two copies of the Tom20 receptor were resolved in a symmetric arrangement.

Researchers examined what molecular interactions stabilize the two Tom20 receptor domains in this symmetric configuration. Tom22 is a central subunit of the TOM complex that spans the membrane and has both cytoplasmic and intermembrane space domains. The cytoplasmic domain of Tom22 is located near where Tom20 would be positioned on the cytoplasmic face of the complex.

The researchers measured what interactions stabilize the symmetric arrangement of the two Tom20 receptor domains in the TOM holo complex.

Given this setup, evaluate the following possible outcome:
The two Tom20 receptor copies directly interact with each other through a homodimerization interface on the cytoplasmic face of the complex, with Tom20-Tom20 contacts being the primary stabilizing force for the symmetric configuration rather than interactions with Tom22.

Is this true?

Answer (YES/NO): NO